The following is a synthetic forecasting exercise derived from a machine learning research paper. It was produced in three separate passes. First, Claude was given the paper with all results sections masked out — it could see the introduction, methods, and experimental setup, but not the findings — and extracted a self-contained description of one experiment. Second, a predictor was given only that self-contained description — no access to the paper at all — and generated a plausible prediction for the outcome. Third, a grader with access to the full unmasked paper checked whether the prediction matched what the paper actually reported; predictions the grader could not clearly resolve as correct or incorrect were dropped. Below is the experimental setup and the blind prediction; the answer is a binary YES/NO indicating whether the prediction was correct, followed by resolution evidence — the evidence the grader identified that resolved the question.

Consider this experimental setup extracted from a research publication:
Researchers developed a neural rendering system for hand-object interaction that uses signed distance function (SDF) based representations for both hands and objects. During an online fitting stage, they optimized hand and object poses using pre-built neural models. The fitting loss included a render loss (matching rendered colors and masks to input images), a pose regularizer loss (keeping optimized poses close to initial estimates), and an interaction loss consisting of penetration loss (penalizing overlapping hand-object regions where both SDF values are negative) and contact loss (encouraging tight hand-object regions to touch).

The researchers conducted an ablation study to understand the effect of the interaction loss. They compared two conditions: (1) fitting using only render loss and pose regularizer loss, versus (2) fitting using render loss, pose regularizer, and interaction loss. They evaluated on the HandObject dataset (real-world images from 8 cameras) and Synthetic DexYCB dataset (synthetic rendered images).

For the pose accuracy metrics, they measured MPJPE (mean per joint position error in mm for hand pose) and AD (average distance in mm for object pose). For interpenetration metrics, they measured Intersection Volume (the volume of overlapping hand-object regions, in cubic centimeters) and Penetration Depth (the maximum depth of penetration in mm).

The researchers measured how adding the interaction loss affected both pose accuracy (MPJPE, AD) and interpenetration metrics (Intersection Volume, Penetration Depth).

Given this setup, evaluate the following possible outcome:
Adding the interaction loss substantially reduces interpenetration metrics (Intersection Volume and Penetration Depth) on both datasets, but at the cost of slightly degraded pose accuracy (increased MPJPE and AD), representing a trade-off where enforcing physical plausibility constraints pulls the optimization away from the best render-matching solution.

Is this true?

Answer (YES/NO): NO